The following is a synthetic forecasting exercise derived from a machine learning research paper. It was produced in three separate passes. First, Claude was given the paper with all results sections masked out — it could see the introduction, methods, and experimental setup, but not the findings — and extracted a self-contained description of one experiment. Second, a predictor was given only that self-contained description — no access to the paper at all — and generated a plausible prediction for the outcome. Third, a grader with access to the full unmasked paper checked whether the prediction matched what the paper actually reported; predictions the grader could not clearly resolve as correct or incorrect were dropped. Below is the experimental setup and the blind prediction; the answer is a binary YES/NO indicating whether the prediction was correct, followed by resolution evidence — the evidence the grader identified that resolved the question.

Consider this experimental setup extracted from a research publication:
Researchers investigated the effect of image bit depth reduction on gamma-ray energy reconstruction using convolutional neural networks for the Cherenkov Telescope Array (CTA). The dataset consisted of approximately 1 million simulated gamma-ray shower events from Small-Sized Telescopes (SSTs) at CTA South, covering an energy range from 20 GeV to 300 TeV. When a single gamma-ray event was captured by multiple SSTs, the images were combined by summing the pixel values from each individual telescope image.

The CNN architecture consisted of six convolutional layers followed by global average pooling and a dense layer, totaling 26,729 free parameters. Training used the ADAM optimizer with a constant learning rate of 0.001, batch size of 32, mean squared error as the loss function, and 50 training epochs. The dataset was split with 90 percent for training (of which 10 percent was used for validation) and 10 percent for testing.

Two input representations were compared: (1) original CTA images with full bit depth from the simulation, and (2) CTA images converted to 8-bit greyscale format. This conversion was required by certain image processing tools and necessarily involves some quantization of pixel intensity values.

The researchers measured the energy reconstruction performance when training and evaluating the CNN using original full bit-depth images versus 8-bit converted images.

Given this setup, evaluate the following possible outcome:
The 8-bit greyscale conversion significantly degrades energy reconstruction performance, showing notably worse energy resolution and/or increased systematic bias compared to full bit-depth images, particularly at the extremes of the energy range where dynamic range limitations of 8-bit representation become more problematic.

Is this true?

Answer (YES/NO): NO